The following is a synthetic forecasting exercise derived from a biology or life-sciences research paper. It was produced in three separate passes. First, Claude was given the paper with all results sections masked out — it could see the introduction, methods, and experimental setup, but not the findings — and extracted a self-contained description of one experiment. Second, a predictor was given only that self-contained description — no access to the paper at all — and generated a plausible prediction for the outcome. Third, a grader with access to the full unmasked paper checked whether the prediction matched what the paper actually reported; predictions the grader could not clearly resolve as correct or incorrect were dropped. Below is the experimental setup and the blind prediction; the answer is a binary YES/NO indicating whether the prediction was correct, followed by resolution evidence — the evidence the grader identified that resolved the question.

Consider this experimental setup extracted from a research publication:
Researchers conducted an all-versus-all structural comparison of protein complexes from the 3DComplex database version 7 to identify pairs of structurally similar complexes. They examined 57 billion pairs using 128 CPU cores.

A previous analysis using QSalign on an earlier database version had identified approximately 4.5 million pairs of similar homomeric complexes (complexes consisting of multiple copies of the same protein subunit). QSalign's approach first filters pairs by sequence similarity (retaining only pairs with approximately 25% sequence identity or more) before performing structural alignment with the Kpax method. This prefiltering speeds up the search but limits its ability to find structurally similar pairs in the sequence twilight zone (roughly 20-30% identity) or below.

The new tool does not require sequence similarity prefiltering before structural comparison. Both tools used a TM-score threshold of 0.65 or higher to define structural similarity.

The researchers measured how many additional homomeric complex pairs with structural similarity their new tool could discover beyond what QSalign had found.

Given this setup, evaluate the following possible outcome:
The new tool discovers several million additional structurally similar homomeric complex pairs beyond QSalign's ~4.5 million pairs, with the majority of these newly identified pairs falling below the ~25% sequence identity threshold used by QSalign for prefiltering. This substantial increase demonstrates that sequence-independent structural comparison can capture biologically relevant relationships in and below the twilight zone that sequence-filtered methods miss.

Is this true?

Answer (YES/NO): NO